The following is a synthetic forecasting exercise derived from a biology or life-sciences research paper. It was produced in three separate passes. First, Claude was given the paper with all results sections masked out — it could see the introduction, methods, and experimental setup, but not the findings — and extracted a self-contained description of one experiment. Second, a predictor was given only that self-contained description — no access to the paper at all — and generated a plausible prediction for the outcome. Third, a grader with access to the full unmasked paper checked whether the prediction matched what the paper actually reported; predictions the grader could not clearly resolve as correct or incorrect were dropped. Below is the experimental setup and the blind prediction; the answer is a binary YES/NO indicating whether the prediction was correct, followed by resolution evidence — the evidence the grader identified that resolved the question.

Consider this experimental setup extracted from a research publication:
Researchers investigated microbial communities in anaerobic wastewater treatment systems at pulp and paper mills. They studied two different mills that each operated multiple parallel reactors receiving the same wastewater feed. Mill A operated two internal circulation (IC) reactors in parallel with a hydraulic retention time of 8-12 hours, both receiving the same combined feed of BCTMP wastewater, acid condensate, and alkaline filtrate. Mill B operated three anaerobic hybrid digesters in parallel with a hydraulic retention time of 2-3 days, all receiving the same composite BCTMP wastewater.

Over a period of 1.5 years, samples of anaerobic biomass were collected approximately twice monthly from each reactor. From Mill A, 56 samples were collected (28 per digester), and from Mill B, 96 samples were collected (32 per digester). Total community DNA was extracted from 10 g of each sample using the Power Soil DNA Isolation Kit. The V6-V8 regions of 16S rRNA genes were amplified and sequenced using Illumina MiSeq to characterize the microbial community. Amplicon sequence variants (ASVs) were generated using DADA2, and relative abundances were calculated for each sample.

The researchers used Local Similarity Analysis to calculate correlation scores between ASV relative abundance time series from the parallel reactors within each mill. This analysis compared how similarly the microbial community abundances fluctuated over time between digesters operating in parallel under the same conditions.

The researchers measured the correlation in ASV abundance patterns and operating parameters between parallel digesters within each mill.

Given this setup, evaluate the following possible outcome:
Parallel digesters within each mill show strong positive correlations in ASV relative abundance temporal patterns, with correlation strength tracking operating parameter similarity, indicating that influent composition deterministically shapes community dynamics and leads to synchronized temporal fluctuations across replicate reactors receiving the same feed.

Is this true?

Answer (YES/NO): YES